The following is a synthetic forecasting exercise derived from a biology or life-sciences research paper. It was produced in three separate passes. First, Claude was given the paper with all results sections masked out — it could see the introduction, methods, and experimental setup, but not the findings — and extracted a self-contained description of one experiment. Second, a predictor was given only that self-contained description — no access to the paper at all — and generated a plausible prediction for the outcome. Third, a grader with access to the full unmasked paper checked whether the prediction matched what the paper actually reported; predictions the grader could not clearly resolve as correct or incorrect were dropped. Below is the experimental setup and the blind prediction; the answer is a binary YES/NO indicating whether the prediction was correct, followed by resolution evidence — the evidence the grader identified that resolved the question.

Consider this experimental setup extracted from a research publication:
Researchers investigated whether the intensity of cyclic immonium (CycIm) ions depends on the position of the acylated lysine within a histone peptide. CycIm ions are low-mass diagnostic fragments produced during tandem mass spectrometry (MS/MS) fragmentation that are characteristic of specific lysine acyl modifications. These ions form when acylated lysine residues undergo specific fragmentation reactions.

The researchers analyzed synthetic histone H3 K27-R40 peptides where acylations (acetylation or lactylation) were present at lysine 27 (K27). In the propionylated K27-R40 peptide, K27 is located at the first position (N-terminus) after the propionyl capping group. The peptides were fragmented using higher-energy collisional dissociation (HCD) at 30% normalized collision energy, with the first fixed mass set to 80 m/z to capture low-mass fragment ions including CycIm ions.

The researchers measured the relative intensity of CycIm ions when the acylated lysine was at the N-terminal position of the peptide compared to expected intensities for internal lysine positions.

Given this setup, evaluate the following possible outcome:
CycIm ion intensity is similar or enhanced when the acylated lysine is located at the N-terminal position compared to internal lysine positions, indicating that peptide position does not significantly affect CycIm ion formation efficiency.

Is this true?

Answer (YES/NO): NO